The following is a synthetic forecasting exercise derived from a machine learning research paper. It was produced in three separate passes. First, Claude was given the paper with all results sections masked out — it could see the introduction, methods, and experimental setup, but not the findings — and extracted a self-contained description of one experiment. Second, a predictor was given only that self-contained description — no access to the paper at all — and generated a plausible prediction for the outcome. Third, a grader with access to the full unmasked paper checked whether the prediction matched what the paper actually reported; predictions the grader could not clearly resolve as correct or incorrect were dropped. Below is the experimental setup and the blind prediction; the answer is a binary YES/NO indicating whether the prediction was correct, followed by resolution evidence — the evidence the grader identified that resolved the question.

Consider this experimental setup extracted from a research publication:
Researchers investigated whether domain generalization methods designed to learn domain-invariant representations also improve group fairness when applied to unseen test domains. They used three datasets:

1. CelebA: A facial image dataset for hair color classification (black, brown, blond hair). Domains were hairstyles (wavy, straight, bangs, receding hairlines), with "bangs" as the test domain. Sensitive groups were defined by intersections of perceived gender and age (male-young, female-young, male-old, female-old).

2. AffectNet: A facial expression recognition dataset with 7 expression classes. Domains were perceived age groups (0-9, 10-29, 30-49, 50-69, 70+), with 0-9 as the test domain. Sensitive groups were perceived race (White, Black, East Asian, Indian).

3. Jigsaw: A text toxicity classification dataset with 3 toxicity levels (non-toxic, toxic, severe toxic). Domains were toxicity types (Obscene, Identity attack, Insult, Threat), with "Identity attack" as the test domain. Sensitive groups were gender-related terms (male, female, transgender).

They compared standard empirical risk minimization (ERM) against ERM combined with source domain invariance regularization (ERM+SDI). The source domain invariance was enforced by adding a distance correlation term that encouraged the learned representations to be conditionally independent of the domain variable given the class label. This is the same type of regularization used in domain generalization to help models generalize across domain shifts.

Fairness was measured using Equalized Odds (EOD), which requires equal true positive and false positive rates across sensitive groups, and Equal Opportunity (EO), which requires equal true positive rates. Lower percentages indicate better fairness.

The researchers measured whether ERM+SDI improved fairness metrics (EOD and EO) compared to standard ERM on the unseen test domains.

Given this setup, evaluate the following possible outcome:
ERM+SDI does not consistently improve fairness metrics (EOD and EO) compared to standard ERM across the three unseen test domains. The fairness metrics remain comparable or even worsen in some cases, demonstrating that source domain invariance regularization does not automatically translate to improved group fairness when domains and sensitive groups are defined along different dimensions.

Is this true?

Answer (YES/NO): YES